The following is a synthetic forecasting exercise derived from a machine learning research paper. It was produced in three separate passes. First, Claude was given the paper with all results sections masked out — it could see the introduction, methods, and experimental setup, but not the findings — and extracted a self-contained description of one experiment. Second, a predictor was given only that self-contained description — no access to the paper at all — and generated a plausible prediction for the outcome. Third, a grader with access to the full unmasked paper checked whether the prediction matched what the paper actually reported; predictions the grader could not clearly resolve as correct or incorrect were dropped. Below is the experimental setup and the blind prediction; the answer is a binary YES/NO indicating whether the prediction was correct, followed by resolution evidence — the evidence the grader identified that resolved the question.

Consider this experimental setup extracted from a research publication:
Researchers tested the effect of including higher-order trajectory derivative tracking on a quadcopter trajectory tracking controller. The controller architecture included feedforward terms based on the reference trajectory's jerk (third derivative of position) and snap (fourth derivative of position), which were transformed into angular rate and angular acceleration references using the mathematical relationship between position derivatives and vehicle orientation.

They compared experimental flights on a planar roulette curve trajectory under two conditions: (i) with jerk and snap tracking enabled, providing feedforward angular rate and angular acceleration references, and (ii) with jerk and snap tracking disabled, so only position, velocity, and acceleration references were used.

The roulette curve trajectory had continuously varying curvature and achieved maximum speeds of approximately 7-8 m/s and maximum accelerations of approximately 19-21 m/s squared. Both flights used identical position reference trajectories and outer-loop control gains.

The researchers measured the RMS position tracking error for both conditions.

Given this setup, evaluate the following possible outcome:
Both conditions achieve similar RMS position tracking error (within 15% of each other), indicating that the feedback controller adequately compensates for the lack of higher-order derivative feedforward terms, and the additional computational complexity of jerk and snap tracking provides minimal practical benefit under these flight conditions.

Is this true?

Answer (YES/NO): NO